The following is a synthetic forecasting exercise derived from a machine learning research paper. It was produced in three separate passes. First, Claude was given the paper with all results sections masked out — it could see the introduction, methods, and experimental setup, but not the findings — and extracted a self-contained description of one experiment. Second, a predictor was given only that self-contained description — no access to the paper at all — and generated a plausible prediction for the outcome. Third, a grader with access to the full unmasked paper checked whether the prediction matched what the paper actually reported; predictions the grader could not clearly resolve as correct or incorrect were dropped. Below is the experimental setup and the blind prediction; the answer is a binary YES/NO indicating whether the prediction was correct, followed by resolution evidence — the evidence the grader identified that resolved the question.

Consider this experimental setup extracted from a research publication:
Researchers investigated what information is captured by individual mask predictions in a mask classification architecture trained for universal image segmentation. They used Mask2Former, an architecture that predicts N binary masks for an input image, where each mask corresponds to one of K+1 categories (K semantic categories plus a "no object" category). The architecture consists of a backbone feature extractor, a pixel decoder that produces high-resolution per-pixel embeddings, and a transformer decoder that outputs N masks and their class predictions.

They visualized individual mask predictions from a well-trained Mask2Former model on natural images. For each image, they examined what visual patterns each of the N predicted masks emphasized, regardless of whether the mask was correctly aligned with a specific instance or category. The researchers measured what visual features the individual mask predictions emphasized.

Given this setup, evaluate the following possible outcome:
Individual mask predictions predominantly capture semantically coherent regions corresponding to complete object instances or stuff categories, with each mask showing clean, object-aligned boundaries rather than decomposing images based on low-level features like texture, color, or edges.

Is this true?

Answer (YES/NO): NO